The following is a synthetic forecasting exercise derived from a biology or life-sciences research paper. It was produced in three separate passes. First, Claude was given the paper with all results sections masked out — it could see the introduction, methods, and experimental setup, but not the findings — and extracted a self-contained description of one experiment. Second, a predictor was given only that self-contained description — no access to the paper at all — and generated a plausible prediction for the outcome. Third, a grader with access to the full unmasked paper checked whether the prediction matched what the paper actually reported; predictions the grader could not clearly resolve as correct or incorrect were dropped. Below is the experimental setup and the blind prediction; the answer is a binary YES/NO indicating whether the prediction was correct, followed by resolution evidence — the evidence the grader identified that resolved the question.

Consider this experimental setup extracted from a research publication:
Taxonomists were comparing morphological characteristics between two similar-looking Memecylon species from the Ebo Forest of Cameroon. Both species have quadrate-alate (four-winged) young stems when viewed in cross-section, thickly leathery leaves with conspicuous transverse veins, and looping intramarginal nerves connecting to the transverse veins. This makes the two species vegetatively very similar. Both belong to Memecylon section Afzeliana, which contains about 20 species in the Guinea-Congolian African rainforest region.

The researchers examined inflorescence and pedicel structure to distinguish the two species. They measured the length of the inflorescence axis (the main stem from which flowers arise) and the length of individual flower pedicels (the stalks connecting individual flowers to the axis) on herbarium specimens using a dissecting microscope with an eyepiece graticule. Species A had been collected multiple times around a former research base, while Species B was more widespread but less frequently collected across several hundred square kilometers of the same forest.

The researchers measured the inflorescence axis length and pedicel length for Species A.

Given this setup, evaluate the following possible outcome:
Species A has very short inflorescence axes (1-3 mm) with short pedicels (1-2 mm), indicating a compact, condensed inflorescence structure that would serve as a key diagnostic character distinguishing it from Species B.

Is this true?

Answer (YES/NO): NO